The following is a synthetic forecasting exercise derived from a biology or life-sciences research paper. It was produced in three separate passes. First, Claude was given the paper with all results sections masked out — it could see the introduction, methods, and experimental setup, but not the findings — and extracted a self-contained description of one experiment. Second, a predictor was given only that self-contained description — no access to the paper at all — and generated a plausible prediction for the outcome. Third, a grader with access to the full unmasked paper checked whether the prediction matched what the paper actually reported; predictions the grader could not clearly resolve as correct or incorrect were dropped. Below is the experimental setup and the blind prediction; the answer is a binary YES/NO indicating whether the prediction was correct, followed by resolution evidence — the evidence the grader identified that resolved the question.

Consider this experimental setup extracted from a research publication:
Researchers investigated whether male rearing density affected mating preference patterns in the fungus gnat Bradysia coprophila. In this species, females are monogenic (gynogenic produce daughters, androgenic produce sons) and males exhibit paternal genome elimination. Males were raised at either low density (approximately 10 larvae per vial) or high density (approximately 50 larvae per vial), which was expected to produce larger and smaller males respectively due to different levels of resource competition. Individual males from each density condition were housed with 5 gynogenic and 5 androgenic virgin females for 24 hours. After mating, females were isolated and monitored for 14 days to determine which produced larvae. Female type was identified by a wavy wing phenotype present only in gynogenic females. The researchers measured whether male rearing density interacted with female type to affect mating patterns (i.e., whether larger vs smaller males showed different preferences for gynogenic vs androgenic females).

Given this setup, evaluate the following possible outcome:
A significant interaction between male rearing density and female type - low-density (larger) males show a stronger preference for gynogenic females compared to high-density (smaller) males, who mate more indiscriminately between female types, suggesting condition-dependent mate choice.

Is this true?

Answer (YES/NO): NO